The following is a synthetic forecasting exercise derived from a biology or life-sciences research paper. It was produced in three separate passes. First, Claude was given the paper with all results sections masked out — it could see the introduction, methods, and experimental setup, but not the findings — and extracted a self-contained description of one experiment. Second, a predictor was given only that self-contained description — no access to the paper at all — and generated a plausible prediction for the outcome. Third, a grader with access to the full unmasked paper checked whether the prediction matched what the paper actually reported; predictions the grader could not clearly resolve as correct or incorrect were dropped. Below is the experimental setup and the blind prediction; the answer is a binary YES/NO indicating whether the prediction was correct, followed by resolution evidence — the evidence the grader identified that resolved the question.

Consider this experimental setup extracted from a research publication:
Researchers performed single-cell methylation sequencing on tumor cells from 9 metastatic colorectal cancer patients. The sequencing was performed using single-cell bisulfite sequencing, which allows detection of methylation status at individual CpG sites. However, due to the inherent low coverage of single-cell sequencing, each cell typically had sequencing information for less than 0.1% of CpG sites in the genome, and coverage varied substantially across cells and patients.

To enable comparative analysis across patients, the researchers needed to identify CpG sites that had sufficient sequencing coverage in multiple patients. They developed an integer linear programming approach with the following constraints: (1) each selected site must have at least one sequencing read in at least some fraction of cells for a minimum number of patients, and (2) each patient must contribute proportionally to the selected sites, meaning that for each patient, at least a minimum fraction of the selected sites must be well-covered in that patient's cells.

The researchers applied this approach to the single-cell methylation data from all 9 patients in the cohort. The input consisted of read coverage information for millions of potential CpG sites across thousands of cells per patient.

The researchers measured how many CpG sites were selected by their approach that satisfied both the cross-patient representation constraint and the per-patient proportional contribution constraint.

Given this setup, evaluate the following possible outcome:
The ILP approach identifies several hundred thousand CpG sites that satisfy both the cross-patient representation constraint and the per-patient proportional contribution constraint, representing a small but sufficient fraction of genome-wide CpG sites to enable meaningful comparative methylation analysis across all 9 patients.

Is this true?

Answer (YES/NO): NO